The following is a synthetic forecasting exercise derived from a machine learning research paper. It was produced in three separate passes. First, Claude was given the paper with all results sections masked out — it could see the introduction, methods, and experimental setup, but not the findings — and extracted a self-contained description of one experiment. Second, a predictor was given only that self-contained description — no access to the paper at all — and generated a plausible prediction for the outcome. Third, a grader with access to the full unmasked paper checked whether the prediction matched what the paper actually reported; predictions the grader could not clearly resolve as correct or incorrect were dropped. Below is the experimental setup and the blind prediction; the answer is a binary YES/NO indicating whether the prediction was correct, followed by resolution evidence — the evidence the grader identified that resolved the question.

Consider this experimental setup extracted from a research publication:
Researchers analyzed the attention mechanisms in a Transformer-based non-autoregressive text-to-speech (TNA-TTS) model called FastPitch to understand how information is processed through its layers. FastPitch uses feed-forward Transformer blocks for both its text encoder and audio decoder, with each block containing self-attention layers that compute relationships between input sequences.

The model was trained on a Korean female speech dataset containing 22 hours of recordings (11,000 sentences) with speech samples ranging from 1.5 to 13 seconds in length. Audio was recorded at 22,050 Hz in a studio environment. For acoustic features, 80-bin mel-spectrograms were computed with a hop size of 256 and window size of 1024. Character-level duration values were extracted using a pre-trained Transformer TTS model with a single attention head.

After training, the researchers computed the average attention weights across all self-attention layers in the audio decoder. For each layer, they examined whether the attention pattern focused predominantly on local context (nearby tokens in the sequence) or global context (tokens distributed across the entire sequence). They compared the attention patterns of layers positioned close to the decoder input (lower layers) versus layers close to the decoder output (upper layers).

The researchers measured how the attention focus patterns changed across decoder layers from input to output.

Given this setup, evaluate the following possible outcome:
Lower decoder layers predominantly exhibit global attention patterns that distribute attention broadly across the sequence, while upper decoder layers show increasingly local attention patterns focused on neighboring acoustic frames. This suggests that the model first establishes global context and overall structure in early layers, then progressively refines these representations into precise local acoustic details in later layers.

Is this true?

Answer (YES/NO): NO